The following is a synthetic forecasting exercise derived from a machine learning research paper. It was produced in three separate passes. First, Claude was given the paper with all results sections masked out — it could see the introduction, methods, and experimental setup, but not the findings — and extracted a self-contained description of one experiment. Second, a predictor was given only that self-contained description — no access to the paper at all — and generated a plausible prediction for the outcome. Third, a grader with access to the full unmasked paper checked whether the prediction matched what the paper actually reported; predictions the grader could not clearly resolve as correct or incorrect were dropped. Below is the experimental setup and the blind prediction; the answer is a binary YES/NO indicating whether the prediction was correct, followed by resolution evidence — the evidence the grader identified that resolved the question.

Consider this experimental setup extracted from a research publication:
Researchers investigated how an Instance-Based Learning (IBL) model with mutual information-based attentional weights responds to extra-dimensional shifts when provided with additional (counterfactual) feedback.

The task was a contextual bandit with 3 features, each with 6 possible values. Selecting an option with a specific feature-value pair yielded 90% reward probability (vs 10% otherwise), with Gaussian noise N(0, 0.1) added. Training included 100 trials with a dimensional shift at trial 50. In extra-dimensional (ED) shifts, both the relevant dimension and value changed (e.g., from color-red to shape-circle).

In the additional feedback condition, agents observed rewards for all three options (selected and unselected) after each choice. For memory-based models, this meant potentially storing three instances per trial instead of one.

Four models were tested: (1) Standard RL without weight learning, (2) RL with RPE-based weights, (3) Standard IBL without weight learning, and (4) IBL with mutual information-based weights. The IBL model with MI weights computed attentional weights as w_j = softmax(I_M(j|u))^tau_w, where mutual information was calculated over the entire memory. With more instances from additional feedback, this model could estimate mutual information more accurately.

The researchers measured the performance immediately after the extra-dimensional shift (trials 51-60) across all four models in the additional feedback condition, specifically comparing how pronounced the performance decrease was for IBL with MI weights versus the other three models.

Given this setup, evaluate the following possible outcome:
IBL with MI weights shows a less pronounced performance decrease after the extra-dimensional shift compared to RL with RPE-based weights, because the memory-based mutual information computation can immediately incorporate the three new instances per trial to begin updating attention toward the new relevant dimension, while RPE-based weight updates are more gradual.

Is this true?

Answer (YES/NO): NO